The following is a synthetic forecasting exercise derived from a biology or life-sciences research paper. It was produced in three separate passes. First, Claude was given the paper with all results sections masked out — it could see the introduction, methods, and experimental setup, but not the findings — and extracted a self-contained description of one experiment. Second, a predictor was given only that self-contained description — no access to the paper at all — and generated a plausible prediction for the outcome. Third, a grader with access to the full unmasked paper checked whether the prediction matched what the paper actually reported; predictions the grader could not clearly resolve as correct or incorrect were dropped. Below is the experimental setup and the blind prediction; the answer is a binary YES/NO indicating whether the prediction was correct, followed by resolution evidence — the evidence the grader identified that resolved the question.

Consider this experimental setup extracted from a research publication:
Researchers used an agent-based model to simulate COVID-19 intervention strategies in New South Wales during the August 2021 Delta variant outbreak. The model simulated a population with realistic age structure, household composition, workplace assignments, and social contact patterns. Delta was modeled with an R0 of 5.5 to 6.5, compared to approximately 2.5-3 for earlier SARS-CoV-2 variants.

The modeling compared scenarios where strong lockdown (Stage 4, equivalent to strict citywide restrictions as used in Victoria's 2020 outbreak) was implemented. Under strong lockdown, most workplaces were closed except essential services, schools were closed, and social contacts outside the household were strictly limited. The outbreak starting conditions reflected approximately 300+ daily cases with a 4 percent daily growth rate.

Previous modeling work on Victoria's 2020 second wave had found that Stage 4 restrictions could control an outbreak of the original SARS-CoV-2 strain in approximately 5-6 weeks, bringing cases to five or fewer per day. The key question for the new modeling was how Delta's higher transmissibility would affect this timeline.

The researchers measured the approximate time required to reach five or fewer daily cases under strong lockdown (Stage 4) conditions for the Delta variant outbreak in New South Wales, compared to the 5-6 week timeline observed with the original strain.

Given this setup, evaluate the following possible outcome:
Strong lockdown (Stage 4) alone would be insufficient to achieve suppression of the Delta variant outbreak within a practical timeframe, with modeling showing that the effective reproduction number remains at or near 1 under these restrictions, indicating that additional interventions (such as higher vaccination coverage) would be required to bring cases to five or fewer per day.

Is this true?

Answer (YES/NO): NO